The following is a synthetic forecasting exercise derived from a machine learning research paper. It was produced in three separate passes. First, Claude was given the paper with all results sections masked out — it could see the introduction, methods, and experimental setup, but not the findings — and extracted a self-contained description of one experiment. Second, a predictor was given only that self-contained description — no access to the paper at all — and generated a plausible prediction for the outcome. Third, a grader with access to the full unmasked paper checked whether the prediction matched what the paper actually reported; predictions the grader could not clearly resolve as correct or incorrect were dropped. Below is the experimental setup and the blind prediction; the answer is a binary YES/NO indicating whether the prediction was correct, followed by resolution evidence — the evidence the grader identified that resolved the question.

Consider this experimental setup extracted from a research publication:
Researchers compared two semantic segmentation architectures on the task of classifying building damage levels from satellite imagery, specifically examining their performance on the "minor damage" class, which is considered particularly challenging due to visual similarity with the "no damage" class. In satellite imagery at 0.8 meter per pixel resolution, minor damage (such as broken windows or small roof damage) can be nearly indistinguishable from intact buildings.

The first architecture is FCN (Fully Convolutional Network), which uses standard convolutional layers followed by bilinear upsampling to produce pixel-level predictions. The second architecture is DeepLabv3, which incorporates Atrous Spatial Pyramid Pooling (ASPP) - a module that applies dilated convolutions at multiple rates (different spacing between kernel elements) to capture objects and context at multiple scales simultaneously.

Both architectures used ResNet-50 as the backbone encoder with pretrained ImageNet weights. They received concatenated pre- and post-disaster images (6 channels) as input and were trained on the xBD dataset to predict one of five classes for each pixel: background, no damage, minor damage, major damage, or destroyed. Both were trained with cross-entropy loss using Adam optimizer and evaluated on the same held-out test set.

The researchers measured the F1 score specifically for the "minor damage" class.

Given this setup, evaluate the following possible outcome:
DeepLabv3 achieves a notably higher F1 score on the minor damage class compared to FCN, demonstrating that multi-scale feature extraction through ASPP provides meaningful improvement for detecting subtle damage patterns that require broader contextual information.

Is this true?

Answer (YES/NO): YES